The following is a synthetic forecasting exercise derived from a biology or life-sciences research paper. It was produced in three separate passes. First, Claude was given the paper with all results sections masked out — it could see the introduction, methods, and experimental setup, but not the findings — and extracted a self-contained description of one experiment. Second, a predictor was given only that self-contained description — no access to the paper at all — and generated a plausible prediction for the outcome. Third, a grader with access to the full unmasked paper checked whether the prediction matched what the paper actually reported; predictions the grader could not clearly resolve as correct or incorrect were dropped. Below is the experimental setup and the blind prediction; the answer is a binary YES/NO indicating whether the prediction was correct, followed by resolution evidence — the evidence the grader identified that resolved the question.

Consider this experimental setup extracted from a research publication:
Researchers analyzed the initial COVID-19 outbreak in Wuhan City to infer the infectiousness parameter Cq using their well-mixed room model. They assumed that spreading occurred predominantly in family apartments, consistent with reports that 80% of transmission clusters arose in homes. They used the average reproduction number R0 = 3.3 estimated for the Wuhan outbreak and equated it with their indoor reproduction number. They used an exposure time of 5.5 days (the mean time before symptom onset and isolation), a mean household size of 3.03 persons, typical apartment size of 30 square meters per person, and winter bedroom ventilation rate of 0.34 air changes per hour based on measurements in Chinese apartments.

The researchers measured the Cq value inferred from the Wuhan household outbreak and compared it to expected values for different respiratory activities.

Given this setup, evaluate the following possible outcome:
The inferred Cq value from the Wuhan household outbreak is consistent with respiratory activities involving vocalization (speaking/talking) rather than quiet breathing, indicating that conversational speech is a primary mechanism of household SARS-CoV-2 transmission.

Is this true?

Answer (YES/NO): NO